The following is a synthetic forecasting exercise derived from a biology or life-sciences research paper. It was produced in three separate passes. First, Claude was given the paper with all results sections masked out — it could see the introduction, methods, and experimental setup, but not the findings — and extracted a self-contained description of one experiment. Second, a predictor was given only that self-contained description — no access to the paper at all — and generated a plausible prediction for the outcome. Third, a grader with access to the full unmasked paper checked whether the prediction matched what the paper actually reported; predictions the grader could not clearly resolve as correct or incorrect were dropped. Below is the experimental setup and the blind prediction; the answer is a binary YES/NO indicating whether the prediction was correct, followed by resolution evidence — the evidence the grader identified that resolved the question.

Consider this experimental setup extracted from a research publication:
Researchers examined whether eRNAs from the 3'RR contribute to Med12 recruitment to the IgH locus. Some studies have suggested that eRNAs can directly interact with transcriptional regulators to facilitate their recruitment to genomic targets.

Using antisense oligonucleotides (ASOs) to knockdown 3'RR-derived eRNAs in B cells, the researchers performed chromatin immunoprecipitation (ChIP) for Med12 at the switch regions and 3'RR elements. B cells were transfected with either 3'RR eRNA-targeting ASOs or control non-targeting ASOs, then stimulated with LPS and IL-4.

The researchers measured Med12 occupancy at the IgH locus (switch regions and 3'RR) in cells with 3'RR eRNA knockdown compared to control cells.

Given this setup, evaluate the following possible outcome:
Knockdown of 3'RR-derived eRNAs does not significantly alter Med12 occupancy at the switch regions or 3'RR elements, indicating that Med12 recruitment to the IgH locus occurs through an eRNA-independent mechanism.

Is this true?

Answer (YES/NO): NO